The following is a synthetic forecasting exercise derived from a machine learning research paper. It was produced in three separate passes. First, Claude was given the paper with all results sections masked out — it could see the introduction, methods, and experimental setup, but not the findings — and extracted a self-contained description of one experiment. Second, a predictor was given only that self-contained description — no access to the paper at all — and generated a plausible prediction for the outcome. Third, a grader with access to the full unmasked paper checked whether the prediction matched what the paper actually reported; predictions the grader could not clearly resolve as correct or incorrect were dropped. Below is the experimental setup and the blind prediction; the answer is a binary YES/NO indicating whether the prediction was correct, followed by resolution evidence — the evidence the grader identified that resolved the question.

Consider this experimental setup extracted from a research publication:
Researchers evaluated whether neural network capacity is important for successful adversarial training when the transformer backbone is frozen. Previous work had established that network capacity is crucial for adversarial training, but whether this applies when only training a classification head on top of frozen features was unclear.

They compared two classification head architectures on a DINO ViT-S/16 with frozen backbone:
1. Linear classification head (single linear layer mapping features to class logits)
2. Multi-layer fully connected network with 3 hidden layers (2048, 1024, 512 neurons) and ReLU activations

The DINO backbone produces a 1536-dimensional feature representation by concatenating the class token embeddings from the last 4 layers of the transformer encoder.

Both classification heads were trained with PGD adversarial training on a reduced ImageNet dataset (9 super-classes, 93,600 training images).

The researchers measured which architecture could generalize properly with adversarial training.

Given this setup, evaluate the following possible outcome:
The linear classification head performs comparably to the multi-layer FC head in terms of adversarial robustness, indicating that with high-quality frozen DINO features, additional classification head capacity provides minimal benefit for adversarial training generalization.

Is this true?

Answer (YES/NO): NO